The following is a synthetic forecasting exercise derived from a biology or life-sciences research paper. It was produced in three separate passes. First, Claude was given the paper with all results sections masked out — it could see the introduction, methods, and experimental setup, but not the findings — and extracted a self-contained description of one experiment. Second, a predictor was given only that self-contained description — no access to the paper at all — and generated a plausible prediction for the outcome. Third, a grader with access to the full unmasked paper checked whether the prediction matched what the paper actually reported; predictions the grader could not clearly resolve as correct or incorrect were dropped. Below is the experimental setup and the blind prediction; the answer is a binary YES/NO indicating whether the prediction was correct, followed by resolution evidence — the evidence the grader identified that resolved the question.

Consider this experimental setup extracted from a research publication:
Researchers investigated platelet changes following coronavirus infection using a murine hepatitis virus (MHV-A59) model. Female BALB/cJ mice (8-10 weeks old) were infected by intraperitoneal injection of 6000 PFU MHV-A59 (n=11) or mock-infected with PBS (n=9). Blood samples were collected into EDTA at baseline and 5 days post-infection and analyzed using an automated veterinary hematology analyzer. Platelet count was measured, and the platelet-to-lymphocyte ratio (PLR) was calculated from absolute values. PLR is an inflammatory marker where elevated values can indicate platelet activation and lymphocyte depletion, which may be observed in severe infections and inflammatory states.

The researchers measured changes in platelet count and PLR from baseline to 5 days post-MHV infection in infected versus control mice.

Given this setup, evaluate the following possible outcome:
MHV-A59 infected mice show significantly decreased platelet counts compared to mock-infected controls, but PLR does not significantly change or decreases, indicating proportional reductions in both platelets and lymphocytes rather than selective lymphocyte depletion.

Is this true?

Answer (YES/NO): NO